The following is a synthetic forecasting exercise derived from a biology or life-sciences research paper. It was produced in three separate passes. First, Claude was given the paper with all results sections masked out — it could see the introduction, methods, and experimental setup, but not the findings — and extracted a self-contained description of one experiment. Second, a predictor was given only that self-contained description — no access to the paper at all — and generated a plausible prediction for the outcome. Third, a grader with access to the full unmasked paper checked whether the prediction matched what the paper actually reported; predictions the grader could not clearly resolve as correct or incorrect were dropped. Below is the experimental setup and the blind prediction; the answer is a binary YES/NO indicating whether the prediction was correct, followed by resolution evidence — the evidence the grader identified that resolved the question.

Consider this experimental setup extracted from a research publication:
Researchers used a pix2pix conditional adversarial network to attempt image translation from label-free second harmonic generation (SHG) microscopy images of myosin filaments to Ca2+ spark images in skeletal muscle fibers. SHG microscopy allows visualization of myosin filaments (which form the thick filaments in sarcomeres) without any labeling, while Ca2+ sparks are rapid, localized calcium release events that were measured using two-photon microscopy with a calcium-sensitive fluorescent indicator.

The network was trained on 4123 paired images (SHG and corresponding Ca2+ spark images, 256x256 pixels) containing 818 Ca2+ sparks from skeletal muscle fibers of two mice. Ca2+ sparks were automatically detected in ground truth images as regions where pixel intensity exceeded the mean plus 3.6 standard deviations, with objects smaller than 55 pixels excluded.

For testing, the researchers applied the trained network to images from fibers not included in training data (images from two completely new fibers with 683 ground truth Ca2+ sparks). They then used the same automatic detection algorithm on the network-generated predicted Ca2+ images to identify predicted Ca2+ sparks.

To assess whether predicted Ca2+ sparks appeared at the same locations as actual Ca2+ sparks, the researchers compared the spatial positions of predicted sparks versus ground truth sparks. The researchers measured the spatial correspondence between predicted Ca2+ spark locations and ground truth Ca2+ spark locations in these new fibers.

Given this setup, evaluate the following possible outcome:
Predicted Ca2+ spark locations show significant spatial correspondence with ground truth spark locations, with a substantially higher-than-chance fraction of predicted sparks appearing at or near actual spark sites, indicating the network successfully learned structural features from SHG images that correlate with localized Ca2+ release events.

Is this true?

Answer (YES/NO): NO